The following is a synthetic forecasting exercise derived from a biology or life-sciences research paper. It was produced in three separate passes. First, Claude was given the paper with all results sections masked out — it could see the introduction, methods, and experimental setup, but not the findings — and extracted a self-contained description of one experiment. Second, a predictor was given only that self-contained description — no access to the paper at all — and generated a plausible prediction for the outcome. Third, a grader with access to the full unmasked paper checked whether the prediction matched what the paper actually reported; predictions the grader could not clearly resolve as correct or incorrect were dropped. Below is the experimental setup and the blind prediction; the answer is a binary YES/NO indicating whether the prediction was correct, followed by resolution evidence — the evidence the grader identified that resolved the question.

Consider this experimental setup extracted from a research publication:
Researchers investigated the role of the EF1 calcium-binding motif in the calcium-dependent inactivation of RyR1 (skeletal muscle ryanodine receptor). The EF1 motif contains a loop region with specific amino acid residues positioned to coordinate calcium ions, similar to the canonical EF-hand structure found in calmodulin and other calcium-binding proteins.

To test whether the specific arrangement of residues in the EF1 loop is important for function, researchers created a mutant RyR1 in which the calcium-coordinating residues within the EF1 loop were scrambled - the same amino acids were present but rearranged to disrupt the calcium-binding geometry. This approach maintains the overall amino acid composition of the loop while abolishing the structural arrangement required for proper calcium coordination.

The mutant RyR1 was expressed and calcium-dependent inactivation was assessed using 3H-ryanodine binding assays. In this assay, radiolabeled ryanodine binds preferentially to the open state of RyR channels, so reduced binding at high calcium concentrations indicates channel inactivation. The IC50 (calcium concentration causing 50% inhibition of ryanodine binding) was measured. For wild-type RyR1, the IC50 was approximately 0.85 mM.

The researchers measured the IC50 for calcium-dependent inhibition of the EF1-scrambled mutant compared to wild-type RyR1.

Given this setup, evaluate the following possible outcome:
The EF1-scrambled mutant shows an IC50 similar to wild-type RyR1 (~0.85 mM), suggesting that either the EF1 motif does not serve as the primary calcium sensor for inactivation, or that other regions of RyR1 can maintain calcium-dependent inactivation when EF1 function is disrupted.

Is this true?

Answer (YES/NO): NO